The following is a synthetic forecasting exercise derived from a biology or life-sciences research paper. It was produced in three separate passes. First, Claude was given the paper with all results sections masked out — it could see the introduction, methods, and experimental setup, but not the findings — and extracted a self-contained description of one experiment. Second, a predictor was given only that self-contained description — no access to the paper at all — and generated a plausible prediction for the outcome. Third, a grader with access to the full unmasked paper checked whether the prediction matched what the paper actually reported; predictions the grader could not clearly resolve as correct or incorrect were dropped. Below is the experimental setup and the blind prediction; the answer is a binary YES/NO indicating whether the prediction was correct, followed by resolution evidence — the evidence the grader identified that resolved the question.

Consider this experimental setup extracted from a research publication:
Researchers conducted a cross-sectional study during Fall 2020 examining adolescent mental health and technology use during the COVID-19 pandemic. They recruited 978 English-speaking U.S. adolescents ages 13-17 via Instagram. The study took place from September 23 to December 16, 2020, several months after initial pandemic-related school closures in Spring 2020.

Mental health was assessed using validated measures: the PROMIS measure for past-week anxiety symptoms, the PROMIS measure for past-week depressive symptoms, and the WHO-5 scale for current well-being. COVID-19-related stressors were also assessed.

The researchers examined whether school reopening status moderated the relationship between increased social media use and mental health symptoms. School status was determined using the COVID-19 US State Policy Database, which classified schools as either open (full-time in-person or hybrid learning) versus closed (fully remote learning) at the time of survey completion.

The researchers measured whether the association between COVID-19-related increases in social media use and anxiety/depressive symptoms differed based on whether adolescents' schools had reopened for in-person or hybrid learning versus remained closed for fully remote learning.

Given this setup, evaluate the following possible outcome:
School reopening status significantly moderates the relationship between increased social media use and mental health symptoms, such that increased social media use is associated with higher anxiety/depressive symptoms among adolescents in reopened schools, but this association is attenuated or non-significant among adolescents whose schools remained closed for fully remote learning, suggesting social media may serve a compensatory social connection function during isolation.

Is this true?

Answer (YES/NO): NO